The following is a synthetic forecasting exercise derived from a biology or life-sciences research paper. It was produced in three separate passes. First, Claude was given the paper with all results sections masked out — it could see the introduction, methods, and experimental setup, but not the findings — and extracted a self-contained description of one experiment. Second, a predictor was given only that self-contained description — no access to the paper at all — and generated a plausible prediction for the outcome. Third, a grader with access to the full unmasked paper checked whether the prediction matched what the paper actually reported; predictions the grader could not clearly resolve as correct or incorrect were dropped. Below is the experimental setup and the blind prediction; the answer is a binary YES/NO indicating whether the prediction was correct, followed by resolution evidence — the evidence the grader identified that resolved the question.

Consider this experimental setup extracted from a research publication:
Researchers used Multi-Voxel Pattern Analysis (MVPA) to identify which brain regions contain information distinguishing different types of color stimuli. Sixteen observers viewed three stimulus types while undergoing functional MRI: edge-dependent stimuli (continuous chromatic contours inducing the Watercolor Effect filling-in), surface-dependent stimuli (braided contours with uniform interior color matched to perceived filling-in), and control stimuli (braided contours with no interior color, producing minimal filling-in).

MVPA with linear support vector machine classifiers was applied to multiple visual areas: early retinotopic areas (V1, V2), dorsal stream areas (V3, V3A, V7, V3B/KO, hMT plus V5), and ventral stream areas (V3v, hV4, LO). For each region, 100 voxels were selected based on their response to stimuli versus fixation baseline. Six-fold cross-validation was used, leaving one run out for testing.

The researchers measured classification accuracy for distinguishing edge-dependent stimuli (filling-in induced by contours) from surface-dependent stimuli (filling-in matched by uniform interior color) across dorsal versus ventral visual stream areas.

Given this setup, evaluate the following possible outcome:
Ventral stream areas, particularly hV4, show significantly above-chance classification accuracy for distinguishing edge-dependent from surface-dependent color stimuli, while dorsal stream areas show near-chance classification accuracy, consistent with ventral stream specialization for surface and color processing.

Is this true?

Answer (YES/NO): NO